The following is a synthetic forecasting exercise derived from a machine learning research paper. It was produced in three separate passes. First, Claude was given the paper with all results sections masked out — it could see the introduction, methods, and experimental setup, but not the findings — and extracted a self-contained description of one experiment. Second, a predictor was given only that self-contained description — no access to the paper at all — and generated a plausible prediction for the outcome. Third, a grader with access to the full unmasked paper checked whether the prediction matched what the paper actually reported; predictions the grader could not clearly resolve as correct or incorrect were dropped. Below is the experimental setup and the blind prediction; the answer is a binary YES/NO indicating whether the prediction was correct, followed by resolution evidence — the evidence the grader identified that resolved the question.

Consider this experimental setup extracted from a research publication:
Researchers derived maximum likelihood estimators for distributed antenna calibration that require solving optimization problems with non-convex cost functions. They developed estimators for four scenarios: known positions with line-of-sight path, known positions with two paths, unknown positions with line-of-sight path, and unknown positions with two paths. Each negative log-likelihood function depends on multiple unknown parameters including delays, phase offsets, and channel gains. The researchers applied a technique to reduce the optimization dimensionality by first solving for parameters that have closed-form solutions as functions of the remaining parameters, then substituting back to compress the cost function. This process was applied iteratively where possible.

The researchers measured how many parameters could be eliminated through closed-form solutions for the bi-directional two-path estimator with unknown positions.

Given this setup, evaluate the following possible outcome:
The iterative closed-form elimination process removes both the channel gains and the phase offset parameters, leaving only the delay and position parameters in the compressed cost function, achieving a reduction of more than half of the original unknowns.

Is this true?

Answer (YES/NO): NO